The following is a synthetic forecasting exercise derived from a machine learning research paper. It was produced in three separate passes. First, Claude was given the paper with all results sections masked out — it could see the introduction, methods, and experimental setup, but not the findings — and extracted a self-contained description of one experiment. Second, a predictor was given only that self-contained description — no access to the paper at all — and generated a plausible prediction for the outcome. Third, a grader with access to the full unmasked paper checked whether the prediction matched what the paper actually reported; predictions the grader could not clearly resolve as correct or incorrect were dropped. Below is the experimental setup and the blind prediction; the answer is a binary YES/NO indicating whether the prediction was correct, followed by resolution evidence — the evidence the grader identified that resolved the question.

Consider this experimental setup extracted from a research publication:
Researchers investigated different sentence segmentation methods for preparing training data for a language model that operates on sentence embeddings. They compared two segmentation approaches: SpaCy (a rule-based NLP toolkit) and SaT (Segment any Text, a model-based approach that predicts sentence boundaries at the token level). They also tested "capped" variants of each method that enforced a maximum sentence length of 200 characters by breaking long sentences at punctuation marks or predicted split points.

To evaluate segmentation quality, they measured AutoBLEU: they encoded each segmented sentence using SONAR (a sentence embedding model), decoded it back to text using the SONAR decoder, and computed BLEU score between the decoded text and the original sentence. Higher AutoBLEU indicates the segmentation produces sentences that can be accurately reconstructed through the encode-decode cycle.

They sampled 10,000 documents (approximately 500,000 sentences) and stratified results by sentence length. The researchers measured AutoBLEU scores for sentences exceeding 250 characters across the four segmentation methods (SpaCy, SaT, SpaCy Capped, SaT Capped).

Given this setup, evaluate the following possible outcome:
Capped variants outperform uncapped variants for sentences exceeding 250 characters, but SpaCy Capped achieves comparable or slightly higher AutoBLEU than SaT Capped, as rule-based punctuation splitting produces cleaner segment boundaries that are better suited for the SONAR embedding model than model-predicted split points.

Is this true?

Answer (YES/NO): NO